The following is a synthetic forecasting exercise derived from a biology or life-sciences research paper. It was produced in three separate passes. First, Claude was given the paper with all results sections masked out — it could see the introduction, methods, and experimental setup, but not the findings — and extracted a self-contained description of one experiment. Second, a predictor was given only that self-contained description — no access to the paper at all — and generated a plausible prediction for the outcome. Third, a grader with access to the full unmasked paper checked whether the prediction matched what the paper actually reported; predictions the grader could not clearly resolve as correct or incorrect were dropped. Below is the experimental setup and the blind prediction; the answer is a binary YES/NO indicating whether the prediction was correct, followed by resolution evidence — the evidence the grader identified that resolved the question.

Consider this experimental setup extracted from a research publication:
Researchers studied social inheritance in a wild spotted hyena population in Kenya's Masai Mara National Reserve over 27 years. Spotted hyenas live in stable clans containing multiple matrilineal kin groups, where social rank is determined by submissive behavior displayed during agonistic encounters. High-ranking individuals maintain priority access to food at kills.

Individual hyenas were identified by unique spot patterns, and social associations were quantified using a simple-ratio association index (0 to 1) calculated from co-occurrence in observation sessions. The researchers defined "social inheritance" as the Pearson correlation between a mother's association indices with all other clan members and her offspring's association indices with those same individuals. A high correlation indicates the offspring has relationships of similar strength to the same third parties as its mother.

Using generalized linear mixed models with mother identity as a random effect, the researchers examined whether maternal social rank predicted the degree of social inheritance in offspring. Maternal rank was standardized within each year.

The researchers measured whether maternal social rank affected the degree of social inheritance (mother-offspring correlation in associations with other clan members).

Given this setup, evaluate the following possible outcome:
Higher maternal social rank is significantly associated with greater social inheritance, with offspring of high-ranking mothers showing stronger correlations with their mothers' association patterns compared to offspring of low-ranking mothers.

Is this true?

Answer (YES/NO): NO